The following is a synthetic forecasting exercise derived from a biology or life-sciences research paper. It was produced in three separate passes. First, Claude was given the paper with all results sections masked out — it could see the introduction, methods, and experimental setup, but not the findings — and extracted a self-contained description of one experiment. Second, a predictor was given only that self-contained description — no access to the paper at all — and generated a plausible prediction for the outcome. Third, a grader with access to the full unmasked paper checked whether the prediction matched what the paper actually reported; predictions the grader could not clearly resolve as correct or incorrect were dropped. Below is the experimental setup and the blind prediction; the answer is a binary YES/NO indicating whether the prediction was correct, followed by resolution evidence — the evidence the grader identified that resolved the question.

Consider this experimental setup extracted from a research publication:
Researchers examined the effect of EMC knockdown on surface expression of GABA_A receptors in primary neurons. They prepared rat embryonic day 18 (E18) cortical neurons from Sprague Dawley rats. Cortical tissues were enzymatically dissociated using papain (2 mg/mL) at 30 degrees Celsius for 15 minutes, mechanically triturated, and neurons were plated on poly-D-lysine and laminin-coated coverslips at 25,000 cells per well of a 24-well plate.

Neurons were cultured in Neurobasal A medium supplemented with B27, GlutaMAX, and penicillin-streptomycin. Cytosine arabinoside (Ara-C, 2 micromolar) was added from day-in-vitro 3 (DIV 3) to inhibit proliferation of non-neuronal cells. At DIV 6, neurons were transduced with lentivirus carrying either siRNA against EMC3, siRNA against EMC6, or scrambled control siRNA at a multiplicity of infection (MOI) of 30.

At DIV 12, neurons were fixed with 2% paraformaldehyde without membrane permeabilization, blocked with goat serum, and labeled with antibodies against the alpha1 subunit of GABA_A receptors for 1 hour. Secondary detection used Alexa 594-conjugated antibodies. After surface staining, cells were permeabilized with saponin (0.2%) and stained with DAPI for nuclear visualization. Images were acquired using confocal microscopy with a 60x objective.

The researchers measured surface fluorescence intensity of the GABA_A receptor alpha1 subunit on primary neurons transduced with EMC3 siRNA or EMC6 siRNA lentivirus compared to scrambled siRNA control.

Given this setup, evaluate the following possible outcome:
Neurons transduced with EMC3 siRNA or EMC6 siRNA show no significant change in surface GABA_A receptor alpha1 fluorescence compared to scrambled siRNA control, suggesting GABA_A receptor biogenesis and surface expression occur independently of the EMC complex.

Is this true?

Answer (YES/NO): NO